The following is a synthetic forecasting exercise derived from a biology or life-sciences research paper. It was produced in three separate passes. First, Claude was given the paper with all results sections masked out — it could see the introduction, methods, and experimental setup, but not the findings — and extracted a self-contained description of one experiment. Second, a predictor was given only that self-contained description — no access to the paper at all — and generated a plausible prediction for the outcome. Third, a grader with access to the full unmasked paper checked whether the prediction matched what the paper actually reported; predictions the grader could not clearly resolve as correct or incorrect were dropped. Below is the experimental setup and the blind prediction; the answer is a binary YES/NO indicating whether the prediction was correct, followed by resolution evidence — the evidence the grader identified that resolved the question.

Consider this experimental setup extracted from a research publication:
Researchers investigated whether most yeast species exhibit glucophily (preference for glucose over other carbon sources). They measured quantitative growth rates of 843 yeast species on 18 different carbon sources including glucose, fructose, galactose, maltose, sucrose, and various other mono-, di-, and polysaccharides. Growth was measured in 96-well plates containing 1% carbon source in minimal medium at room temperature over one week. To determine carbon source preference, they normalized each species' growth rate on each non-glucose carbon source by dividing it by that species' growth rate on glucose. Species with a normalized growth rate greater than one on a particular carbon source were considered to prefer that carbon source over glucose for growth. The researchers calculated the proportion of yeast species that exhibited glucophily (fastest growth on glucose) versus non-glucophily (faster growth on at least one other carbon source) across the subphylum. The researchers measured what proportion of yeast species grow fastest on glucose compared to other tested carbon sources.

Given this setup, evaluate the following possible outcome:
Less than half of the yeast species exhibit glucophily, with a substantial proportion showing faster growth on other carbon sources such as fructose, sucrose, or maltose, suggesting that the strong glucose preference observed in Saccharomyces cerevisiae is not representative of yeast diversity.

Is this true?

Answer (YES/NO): NO